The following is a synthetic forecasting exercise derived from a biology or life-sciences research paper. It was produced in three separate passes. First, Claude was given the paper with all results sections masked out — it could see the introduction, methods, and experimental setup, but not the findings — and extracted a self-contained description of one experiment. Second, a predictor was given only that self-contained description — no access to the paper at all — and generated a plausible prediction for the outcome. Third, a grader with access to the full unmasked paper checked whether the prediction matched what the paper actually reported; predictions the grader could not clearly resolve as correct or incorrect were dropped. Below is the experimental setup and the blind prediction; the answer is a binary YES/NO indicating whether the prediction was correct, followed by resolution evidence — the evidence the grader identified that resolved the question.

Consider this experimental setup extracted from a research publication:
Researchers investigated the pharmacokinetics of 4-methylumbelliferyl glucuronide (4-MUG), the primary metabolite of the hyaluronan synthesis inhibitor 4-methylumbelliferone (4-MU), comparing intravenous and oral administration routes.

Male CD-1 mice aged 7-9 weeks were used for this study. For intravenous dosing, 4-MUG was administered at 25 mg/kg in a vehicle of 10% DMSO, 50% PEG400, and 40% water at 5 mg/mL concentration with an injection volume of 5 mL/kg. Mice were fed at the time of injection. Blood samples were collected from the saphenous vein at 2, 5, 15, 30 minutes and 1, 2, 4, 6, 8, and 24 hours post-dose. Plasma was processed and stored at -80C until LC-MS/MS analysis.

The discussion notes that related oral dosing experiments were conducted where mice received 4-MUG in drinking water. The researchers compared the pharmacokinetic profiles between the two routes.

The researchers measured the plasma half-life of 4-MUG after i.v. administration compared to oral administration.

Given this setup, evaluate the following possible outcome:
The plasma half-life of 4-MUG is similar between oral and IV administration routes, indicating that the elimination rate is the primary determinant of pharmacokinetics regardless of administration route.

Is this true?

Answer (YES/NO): NO